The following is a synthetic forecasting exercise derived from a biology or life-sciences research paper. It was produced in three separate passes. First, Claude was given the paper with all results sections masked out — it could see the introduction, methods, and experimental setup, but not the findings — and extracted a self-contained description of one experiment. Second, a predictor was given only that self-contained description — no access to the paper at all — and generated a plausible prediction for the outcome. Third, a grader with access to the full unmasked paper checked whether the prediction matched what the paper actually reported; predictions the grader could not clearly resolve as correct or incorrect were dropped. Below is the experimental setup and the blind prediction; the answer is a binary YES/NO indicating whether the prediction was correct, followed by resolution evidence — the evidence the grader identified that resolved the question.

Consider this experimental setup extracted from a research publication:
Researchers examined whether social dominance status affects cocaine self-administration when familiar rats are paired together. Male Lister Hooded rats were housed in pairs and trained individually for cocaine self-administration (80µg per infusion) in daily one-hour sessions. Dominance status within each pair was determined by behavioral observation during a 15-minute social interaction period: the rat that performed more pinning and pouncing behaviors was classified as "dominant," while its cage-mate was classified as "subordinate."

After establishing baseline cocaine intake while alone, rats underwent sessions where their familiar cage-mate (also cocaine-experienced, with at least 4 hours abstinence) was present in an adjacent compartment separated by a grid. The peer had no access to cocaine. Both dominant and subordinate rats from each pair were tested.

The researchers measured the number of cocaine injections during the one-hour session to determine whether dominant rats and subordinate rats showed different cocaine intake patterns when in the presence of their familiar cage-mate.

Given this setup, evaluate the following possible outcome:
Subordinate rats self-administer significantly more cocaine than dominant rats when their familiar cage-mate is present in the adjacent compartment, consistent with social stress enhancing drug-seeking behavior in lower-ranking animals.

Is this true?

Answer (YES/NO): NO